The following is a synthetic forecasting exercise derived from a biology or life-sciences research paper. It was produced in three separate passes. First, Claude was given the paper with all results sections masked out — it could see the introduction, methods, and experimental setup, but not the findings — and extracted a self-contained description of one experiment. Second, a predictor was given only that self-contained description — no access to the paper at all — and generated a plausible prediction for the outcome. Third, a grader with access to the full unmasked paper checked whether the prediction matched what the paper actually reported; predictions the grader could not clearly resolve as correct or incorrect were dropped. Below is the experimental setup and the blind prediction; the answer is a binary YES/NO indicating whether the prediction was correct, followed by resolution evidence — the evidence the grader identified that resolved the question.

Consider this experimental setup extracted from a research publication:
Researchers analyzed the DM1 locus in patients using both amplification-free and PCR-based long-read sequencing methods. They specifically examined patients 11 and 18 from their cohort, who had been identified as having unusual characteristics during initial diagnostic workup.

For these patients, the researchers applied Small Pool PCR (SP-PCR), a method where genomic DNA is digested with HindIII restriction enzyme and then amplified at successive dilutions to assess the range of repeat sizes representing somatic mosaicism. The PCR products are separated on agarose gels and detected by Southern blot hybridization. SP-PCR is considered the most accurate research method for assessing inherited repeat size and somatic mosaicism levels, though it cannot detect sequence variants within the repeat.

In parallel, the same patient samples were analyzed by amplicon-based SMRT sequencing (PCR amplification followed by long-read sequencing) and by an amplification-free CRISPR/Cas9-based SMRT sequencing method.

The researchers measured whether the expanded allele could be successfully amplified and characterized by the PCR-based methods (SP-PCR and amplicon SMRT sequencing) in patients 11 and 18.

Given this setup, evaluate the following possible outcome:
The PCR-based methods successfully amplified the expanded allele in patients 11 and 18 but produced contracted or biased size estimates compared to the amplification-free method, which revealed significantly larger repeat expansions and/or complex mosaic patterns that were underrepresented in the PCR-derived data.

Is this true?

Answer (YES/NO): NO